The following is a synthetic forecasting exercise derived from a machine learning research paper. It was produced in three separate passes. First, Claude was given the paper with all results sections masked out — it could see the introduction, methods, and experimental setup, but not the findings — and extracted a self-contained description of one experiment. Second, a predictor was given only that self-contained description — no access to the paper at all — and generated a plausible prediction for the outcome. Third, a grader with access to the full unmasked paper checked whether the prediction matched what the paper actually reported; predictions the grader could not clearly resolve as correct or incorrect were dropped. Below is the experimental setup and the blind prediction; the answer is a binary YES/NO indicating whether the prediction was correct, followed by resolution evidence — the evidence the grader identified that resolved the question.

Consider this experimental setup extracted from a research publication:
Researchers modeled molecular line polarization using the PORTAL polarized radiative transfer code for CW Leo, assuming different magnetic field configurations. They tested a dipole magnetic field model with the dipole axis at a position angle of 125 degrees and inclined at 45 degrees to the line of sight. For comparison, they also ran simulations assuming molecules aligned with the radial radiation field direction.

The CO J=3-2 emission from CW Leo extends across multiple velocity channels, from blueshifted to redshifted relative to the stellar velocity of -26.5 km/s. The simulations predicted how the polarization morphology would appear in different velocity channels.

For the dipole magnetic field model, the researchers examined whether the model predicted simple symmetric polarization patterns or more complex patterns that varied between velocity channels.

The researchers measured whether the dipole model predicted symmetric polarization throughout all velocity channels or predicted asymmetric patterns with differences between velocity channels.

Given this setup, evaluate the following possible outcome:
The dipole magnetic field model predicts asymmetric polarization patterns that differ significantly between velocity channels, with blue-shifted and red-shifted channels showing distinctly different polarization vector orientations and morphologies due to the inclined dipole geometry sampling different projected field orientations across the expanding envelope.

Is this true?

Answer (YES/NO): YES